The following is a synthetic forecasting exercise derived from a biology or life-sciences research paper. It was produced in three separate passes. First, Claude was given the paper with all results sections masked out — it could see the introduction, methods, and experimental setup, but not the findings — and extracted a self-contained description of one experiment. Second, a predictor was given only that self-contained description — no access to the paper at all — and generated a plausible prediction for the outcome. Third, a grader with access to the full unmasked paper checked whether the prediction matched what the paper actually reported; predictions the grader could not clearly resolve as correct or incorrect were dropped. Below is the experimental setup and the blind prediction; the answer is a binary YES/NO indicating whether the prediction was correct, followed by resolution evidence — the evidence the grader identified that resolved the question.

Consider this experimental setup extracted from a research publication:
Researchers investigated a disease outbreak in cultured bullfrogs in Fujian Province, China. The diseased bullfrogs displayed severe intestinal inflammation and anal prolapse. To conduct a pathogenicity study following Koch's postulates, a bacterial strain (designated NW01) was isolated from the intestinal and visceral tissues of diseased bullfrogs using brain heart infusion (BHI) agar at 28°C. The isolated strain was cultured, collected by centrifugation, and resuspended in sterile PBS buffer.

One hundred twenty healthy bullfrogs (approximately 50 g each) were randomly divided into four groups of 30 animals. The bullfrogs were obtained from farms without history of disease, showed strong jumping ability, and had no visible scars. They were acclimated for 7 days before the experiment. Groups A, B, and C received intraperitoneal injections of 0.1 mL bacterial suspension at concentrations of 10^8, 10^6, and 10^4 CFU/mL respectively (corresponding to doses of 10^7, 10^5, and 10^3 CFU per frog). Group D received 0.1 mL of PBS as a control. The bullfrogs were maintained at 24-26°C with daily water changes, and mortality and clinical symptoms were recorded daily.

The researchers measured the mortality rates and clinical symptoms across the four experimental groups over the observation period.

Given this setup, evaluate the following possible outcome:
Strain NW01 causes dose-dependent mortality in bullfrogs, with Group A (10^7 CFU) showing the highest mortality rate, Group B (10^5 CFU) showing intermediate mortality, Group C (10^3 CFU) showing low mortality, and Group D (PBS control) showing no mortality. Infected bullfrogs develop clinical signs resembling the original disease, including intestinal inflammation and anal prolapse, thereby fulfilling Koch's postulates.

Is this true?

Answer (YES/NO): YES